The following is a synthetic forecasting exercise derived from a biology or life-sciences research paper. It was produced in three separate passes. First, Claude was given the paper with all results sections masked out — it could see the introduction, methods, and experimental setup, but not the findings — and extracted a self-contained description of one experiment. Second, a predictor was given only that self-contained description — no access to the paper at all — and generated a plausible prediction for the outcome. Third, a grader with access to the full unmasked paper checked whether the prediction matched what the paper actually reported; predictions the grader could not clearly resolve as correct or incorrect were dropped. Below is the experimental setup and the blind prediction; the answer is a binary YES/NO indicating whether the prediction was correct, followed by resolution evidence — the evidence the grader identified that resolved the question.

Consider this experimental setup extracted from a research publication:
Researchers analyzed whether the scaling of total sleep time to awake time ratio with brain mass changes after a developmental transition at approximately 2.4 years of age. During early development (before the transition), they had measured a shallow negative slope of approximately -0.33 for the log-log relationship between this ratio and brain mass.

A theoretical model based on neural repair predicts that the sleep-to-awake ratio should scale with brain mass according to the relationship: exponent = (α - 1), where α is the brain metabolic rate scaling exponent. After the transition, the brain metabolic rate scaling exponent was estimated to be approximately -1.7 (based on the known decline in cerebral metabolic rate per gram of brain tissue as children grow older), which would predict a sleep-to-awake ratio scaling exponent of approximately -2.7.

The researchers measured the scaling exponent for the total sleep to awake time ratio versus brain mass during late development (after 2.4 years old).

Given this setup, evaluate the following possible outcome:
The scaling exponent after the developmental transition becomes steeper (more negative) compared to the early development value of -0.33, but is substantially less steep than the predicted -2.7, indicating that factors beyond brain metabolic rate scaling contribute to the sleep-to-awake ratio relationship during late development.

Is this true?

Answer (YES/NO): NO